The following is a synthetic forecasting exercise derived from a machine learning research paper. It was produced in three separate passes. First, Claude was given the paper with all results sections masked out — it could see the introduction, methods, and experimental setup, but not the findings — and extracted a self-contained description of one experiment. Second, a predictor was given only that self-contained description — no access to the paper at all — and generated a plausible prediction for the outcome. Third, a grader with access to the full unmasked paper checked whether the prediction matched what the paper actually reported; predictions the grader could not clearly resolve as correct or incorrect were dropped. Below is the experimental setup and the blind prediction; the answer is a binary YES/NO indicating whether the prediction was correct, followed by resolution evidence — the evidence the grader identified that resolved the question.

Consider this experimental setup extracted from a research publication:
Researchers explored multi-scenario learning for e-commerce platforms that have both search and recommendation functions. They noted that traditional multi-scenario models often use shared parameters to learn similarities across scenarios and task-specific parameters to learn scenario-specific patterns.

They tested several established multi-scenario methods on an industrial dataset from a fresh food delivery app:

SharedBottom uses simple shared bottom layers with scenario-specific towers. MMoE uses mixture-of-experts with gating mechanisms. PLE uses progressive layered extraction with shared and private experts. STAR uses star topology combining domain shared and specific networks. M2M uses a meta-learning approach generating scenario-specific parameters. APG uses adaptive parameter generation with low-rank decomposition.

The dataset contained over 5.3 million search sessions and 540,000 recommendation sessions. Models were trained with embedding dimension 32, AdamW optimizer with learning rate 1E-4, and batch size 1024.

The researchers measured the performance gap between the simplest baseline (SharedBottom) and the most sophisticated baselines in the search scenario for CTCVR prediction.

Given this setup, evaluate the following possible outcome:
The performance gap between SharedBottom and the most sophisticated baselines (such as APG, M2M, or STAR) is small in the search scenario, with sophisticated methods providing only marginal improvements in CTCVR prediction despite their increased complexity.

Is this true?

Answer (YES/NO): YES